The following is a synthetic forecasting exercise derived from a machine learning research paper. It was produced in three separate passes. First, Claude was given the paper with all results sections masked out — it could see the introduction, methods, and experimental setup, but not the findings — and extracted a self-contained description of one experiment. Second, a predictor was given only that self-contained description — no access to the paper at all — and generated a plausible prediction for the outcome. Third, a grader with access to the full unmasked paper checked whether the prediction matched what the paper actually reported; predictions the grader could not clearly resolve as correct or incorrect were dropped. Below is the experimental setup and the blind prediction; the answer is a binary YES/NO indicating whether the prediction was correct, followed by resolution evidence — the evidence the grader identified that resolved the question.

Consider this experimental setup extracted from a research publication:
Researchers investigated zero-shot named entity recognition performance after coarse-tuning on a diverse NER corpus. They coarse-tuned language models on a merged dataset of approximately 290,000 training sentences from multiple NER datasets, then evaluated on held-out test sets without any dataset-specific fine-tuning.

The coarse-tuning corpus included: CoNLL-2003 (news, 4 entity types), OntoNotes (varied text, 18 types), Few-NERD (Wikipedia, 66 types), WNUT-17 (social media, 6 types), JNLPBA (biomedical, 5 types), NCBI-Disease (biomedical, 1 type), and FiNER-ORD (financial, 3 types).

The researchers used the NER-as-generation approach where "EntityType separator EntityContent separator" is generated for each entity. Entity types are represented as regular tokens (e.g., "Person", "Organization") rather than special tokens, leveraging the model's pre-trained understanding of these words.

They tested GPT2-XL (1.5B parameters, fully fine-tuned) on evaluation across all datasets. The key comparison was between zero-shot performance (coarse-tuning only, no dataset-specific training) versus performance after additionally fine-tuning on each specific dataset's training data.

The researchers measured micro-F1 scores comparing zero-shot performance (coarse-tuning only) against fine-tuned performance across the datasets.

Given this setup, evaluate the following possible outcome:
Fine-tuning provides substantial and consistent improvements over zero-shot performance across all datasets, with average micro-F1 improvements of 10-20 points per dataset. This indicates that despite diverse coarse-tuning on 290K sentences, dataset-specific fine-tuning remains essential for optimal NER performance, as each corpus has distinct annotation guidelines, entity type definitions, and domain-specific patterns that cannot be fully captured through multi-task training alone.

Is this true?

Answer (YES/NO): NO